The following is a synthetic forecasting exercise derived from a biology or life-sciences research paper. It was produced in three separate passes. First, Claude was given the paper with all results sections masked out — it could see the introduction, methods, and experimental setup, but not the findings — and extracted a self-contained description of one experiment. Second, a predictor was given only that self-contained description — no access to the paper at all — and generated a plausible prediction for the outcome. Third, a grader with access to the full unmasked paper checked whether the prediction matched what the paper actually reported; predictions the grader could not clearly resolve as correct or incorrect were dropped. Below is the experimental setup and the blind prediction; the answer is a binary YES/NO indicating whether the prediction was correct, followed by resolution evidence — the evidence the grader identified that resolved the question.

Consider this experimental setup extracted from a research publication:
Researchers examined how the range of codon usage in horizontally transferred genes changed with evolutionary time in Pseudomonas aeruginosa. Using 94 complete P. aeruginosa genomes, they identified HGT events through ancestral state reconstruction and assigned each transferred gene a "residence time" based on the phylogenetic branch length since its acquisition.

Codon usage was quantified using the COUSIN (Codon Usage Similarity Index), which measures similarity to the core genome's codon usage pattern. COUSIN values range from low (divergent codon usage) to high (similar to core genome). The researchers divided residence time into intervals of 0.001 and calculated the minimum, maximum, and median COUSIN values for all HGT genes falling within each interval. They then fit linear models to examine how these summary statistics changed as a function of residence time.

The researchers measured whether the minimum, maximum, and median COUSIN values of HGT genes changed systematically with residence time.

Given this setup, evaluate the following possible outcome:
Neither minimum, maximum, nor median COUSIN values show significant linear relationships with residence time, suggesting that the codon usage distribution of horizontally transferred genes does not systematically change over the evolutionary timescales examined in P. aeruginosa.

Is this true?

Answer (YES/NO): NO